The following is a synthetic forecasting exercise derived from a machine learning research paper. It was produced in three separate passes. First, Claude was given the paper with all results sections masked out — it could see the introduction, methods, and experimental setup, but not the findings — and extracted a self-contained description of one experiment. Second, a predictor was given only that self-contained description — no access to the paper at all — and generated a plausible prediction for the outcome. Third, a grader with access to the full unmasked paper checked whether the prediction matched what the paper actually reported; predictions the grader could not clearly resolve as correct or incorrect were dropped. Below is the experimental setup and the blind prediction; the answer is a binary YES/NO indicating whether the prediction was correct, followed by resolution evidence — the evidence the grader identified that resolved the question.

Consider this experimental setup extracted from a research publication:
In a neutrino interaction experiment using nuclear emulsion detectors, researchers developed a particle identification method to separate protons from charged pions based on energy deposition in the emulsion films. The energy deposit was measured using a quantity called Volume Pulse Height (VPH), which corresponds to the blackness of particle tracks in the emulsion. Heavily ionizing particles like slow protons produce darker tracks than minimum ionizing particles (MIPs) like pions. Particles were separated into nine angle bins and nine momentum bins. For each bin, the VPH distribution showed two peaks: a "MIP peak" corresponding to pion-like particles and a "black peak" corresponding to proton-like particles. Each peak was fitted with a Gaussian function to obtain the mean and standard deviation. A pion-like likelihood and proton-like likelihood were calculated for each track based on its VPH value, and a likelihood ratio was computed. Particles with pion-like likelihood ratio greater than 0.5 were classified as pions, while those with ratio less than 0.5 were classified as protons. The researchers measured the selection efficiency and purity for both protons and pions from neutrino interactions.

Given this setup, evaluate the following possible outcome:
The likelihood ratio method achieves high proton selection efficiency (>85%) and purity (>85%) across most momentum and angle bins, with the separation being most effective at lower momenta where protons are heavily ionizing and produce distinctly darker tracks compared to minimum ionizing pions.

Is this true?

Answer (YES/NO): NO